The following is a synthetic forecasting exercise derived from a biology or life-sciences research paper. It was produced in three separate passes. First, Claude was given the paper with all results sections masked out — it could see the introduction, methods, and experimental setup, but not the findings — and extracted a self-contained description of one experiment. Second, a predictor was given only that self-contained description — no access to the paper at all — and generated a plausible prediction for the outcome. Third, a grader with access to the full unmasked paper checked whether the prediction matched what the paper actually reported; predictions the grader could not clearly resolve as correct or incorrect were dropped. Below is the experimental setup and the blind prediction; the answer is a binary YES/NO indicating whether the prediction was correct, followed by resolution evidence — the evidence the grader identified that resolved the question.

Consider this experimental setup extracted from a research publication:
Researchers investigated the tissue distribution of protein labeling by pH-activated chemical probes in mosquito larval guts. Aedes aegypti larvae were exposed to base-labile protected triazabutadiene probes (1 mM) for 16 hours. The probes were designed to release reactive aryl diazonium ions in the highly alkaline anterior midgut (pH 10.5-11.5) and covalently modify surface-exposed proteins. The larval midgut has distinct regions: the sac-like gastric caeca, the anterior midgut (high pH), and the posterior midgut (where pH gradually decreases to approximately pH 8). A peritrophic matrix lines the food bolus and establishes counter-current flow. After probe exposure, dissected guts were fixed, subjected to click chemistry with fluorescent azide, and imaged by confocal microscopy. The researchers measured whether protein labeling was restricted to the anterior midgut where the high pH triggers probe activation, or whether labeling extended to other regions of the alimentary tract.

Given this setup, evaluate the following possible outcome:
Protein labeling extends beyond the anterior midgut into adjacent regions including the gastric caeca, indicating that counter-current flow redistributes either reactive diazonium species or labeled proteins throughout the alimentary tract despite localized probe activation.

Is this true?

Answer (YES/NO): YES